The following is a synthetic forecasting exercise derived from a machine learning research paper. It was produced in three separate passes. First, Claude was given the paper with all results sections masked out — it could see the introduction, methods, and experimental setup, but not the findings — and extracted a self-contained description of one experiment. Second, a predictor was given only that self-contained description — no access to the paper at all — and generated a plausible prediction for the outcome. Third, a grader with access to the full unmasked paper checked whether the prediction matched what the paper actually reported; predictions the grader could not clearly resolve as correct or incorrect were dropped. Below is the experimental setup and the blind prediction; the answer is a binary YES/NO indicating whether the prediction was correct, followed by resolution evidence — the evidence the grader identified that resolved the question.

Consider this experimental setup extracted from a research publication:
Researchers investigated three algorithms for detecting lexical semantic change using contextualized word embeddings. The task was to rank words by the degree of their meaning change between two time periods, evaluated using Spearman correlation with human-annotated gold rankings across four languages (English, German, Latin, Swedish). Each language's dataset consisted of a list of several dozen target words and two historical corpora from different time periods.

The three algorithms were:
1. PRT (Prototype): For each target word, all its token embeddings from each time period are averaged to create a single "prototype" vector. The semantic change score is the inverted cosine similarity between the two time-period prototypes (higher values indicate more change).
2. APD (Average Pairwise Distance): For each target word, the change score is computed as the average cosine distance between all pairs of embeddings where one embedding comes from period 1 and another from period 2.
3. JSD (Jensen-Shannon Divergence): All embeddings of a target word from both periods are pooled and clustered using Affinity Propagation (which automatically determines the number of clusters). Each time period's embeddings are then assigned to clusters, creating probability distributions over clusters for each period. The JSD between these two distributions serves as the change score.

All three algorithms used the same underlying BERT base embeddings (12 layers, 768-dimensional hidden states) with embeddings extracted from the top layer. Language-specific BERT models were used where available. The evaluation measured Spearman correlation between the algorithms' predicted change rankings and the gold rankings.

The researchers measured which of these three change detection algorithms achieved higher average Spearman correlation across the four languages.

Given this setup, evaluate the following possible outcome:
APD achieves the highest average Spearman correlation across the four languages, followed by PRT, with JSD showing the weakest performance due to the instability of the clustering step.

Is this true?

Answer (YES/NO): NO